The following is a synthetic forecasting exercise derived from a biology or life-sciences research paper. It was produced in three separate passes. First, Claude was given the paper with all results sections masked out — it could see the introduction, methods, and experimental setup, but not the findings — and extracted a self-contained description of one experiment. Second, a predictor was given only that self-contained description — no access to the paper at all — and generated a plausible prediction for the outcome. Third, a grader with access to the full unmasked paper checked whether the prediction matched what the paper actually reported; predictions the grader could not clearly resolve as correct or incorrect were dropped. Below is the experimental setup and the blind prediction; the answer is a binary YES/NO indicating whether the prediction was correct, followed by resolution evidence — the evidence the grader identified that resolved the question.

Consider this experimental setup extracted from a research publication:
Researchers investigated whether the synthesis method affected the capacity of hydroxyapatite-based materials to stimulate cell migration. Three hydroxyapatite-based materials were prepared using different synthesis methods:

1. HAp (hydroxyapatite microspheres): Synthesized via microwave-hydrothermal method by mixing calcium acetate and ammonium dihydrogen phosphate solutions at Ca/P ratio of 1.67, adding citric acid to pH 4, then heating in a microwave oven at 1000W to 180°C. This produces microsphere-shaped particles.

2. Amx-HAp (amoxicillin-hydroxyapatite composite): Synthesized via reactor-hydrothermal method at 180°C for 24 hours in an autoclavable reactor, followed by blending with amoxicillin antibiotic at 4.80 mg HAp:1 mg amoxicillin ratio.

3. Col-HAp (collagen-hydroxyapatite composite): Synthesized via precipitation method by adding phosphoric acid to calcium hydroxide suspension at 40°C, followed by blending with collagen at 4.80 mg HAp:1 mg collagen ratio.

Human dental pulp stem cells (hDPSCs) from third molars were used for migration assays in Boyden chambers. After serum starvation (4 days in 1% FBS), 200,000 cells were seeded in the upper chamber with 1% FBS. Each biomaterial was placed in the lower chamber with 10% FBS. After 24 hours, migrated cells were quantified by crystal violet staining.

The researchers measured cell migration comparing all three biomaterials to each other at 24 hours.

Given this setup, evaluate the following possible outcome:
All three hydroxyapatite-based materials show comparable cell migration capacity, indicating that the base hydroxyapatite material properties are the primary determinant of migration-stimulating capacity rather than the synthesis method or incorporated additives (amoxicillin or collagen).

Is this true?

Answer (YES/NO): NO